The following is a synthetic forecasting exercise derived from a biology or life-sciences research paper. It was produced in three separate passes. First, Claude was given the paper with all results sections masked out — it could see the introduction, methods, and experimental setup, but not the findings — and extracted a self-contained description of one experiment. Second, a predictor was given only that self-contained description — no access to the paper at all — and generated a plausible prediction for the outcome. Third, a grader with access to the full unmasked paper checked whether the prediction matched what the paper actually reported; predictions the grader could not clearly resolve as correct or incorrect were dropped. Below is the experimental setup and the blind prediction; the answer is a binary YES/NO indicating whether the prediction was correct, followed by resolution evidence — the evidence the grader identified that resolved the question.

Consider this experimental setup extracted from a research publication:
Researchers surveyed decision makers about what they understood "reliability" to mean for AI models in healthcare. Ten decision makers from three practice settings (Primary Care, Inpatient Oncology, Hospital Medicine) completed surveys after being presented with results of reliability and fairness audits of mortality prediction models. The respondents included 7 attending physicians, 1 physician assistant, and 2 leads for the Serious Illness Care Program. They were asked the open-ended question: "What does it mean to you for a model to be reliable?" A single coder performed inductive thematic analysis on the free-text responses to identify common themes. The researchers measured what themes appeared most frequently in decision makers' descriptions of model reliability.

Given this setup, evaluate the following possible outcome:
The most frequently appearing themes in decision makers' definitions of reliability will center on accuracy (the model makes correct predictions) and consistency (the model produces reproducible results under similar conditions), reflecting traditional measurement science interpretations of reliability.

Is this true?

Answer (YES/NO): YES